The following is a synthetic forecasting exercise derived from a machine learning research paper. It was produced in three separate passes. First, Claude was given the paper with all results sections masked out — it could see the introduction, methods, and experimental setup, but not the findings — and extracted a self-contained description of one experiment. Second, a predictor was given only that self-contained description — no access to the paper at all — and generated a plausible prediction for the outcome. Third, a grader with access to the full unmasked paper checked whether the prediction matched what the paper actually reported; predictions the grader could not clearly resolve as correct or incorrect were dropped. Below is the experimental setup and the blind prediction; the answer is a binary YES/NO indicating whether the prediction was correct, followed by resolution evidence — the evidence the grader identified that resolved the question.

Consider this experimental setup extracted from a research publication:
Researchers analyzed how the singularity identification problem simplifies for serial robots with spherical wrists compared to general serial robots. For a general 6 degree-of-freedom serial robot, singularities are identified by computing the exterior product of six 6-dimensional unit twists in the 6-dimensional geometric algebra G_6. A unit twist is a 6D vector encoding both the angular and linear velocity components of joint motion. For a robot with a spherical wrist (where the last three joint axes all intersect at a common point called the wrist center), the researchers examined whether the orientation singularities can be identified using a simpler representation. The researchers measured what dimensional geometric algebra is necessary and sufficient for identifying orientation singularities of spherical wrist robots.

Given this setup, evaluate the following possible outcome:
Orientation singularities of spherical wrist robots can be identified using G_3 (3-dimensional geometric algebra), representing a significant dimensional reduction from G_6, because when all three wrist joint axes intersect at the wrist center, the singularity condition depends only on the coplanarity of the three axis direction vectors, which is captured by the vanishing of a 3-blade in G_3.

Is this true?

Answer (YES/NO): YES